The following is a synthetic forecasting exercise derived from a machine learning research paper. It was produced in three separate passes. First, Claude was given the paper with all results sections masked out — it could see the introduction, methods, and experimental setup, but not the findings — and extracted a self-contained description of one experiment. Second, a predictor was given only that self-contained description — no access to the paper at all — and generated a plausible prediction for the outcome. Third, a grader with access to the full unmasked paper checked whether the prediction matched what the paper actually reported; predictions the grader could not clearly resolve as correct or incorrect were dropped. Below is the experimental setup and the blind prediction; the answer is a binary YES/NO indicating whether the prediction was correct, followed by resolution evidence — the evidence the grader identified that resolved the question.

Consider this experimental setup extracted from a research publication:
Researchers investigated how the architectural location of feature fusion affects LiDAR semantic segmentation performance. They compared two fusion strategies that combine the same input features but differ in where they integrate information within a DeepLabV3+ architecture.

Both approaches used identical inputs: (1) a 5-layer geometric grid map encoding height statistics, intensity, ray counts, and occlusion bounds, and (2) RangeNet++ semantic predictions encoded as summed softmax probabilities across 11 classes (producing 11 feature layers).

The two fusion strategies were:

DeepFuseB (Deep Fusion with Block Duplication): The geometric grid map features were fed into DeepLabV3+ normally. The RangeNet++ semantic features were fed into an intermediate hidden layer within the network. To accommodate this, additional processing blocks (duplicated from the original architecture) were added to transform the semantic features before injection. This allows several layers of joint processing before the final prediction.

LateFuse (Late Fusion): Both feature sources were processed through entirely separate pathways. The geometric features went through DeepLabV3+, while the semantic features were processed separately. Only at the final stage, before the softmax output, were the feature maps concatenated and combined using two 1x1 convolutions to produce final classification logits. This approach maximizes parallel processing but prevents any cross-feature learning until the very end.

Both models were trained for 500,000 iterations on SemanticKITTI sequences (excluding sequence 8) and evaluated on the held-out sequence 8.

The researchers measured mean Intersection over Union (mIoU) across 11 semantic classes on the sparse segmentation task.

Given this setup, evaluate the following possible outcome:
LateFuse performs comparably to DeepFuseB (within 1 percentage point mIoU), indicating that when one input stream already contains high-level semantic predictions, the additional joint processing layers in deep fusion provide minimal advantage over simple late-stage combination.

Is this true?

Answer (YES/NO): NO